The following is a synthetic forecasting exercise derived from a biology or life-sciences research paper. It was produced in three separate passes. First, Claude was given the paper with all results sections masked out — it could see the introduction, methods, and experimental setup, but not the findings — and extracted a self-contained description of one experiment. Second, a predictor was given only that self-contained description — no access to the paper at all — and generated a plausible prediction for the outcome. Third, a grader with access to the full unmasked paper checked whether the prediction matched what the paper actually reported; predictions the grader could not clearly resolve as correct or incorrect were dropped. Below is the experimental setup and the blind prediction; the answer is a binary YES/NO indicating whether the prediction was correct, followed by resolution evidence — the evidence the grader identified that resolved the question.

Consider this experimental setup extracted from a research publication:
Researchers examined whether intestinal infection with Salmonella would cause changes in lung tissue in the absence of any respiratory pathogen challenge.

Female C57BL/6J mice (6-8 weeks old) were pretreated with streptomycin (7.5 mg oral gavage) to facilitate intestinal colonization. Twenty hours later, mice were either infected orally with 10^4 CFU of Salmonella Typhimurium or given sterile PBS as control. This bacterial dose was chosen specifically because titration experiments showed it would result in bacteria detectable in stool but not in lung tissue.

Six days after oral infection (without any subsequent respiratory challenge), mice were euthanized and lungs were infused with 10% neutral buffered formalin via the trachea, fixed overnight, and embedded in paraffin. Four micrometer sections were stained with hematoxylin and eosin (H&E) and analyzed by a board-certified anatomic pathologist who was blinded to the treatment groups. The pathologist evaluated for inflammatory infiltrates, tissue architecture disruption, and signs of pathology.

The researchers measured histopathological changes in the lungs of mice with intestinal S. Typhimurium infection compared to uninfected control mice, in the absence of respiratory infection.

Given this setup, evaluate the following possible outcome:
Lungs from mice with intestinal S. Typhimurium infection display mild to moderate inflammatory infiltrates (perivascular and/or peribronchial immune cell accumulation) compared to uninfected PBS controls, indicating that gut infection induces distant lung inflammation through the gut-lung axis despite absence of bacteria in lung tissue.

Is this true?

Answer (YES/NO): NO